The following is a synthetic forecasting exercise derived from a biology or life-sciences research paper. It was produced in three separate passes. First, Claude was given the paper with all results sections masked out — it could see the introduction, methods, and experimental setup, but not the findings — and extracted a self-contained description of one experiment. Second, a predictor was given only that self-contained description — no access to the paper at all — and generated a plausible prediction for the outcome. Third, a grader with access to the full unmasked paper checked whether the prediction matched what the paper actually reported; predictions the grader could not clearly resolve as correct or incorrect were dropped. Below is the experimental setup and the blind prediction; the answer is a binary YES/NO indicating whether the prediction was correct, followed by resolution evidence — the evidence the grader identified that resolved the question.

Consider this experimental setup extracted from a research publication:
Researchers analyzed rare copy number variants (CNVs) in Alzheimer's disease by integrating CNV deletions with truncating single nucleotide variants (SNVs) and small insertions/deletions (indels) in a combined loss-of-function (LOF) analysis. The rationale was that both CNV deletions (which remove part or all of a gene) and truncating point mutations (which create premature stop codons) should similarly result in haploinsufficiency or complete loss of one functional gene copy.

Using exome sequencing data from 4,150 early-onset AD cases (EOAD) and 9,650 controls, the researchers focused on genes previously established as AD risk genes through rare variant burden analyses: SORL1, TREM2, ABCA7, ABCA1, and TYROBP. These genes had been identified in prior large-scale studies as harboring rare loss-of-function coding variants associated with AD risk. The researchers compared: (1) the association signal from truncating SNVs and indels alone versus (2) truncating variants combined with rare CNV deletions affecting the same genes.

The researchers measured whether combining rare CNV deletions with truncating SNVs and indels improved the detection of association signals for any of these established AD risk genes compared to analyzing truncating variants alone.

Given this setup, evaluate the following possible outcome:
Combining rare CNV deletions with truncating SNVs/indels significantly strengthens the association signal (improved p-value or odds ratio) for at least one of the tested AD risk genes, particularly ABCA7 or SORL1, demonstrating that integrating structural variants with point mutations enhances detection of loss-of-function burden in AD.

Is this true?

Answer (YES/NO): NO